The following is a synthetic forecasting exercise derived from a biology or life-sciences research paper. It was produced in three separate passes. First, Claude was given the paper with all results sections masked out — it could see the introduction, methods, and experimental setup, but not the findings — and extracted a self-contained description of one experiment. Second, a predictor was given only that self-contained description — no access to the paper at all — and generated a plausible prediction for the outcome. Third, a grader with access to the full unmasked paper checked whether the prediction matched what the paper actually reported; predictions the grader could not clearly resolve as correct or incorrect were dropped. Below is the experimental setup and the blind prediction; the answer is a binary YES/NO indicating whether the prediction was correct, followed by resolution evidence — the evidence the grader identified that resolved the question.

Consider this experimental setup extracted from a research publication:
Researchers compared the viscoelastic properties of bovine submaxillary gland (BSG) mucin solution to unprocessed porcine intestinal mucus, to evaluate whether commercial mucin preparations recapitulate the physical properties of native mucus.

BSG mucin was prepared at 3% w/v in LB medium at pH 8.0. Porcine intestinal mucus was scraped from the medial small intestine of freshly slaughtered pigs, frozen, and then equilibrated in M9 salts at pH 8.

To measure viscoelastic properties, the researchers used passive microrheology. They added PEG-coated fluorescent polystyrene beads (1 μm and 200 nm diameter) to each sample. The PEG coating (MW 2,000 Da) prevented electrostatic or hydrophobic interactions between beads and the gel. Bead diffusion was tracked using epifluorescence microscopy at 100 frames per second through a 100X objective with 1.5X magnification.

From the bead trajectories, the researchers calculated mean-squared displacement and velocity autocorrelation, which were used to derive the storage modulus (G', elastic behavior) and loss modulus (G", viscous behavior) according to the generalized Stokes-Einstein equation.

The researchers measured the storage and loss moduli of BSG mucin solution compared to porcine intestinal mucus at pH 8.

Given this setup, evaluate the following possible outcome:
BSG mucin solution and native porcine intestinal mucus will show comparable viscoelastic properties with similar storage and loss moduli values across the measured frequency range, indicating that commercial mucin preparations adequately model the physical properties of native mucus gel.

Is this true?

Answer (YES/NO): NO